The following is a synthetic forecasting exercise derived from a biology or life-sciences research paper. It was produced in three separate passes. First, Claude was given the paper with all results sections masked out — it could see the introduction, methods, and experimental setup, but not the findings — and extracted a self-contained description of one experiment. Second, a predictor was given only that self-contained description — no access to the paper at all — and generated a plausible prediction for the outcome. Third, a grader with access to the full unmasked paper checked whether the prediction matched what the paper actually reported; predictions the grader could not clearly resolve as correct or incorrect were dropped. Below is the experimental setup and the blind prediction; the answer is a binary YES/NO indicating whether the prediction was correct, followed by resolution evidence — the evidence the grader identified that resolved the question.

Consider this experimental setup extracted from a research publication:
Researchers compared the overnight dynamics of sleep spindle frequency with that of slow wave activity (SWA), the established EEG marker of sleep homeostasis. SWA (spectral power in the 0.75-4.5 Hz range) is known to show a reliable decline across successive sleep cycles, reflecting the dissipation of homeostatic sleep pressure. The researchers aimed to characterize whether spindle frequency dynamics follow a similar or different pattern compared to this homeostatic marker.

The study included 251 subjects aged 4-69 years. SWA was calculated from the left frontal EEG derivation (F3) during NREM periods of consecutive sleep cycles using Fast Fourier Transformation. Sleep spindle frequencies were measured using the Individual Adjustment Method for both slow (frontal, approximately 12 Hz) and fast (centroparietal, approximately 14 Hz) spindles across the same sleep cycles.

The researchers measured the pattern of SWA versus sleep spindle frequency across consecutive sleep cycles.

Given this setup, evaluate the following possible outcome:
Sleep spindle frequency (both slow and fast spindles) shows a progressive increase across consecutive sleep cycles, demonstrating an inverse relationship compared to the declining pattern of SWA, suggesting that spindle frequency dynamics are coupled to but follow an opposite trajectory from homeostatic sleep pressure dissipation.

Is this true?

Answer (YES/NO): NO